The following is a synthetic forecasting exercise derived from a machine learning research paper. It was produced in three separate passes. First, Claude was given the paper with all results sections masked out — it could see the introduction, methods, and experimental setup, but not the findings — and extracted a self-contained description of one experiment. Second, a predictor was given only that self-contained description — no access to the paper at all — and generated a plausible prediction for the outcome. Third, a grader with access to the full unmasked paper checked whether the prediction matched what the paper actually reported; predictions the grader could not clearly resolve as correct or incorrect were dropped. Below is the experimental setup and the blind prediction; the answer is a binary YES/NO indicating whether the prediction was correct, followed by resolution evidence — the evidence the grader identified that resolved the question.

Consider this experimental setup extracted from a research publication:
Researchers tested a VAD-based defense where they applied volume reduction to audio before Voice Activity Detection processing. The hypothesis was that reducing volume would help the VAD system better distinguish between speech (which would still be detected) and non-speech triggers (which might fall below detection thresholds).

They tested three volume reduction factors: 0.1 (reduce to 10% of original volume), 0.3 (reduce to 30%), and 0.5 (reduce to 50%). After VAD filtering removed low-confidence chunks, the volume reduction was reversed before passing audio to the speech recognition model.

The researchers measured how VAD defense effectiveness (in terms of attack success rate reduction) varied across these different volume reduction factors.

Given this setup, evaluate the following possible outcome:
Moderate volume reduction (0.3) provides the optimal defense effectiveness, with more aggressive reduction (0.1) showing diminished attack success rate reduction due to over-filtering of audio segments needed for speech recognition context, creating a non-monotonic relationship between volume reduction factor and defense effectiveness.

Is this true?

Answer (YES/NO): NO